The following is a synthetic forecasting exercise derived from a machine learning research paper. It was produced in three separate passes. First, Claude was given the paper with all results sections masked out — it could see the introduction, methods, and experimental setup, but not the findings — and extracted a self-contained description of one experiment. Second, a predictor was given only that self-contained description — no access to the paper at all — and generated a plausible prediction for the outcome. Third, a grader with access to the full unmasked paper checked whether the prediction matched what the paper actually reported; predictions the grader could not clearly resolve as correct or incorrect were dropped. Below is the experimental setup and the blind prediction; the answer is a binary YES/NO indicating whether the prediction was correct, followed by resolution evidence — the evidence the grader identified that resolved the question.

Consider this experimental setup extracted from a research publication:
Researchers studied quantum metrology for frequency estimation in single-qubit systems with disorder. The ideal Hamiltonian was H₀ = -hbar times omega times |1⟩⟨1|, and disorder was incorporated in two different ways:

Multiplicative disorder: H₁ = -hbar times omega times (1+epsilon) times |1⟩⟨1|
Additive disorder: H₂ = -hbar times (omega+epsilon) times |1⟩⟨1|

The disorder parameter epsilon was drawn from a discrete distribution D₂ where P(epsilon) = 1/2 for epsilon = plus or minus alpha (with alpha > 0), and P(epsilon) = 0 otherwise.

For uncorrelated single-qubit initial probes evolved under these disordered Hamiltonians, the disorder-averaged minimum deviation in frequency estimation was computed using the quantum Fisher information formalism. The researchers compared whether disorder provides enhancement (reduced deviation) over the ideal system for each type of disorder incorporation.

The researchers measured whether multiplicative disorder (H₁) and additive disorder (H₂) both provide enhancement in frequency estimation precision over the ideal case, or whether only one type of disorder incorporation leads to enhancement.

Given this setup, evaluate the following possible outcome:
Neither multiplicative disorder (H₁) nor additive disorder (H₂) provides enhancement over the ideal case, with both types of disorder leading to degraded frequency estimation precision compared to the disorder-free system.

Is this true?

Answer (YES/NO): NO